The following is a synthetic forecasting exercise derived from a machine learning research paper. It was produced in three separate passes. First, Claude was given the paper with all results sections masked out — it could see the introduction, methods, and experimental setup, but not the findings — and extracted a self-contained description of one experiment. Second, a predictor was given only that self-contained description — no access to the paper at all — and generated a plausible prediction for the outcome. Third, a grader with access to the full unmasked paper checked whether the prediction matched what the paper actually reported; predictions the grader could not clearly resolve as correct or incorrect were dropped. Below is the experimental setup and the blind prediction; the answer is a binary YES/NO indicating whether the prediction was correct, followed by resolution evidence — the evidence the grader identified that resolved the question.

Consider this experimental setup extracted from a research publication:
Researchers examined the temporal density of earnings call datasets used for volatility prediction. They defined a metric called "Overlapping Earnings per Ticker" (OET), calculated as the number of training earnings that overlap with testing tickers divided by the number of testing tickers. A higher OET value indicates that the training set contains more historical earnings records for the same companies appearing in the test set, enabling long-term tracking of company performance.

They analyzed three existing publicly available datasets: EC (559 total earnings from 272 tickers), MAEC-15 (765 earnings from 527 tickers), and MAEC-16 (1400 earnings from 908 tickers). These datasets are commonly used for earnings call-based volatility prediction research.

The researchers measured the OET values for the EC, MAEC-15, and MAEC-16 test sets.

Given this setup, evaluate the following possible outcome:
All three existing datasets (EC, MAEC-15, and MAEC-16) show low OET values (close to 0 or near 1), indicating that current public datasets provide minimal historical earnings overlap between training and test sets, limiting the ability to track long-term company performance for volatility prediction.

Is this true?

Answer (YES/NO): NO